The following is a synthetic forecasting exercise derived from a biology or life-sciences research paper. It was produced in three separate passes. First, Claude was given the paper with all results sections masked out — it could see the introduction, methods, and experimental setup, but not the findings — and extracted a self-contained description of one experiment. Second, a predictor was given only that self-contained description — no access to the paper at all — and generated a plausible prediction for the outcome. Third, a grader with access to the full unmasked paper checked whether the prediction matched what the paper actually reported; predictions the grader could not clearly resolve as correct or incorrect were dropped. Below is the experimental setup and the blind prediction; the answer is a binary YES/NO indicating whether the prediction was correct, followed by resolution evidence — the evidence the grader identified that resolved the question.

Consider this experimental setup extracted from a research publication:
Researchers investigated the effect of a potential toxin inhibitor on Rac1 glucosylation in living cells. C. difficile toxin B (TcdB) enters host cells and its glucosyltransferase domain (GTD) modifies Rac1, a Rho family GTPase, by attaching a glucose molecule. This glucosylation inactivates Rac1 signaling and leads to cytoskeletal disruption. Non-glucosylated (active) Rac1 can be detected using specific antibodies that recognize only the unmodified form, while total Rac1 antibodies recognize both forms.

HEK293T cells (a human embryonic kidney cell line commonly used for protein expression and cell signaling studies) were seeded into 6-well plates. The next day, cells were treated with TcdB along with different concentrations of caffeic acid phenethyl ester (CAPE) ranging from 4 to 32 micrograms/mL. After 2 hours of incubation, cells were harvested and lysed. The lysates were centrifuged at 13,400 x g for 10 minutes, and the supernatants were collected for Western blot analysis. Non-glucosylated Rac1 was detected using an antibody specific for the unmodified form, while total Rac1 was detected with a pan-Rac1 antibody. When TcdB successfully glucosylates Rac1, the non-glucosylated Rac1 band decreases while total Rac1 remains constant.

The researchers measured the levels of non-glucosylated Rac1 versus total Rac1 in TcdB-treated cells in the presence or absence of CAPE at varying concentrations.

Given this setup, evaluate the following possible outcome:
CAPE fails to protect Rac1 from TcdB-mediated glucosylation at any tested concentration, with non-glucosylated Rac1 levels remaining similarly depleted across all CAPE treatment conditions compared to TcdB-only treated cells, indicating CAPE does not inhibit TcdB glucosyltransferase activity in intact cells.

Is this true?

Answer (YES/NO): NO